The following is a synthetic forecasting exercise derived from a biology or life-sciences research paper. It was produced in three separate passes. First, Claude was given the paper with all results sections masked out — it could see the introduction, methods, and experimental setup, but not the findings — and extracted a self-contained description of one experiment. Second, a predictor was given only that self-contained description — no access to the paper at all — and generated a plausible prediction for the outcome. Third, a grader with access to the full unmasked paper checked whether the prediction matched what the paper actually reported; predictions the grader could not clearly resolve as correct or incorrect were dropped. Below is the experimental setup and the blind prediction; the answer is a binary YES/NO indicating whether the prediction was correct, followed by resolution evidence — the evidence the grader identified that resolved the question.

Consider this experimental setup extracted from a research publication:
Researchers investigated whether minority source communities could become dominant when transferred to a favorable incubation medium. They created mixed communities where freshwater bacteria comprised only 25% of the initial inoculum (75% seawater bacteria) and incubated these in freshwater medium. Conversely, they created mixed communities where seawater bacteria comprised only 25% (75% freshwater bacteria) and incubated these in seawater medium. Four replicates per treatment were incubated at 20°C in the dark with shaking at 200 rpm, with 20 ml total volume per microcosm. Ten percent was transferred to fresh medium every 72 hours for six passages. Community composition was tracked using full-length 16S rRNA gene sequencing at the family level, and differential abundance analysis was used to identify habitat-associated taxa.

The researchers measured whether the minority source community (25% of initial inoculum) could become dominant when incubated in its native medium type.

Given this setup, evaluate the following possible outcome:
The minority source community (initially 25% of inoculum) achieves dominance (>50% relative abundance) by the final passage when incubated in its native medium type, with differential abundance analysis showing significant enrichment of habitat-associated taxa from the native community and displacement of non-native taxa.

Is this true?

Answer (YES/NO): NO